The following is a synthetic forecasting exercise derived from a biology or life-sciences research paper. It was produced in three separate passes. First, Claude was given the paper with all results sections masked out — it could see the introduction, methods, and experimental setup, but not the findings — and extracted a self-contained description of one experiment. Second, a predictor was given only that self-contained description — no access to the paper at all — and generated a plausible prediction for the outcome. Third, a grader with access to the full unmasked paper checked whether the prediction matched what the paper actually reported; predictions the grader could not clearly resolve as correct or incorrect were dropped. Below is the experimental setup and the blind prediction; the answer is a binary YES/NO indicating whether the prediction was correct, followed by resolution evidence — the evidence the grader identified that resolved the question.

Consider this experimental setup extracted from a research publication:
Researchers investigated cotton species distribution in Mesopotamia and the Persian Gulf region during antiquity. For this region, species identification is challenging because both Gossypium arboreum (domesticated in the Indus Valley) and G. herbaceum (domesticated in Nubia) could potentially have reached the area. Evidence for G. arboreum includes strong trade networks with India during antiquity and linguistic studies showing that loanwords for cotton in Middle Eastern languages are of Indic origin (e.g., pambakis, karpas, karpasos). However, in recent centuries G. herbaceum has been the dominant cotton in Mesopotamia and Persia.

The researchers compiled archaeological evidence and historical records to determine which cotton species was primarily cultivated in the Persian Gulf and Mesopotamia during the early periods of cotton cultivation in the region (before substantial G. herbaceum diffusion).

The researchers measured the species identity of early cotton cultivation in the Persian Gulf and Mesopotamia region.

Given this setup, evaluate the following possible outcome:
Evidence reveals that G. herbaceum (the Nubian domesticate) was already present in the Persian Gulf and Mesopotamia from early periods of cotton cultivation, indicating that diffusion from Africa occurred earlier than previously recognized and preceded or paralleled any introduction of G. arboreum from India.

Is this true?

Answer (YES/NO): NO